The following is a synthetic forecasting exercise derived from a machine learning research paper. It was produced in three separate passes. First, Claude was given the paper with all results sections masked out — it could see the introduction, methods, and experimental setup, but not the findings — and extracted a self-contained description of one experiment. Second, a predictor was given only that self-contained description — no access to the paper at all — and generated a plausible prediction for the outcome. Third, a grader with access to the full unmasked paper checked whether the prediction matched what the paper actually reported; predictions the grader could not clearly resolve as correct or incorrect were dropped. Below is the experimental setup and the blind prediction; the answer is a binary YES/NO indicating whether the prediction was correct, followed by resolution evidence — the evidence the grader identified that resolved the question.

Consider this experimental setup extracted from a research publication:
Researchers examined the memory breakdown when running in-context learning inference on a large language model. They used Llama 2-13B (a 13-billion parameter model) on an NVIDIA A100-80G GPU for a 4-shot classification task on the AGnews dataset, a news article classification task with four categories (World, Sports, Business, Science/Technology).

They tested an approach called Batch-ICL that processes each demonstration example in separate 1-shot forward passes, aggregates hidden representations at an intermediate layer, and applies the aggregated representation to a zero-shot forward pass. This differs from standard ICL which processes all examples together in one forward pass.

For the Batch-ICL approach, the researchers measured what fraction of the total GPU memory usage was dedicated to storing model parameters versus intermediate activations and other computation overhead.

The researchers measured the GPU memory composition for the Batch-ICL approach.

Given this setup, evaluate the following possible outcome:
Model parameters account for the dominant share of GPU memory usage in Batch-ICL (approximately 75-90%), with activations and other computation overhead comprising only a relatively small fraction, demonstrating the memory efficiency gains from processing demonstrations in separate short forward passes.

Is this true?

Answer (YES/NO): YES